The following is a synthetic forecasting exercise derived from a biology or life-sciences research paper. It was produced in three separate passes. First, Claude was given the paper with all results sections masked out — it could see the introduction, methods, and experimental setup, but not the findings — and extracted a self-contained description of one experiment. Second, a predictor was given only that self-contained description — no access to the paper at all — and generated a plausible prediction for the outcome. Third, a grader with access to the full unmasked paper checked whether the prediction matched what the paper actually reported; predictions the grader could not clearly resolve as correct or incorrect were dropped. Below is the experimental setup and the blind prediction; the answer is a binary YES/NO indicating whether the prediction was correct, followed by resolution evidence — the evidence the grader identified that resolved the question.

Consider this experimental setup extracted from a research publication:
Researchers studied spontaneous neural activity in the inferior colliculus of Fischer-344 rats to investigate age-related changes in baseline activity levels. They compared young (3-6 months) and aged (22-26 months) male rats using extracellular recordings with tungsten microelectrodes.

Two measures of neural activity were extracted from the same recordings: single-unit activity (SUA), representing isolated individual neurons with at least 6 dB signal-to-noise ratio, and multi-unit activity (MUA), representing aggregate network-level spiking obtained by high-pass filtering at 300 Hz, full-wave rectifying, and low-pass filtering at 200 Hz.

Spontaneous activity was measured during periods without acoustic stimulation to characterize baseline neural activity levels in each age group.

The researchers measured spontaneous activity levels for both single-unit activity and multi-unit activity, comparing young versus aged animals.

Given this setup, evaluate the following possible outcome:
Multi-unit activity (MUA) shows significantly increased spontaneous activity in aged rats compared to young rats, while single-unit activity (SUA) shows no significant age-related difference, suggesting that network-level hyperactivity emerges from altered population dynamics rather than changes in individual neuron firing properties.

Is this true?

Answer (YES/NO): YES